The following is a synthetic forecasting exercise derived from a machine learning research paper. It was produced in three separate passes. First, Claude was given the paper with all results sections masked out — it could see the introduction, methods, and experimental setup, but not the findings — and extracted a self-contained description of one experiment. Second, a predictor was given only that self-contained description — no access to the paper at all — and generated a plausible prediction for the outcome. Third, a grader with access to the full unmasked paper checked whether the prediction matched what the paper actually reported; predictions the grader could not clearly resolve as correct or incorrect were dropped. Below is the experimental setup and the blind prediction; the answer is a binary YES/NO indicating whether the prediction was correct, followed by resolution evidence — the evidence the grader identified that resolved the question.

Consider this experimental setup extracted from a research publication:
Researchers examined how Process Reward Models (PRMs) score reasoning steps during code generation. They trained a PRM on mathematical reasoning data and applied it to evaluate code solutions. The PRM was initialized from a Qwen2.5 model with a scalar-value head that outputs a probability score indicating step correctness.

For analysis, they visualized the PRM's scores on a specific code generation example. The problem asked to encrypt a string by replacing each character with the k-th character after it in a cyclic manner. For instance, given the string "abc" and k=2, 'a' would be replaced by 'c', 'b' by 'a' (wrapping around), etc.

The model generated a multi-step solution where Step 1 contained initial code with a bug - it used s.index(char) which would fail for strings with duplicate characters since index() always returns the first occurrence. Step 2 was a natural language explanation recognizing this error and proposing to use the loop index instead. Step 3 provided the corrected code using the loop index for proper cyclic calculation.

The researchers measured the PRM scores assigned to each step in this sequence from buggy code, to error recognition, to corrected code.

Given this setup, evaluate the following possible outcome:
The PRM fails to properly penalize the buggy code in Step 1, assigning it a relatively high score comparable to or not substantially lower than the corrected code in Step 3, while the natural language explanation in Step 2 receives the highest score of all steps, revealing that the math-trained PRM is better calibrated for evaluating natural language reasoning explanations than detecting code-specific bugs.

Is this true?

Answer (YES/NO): NO